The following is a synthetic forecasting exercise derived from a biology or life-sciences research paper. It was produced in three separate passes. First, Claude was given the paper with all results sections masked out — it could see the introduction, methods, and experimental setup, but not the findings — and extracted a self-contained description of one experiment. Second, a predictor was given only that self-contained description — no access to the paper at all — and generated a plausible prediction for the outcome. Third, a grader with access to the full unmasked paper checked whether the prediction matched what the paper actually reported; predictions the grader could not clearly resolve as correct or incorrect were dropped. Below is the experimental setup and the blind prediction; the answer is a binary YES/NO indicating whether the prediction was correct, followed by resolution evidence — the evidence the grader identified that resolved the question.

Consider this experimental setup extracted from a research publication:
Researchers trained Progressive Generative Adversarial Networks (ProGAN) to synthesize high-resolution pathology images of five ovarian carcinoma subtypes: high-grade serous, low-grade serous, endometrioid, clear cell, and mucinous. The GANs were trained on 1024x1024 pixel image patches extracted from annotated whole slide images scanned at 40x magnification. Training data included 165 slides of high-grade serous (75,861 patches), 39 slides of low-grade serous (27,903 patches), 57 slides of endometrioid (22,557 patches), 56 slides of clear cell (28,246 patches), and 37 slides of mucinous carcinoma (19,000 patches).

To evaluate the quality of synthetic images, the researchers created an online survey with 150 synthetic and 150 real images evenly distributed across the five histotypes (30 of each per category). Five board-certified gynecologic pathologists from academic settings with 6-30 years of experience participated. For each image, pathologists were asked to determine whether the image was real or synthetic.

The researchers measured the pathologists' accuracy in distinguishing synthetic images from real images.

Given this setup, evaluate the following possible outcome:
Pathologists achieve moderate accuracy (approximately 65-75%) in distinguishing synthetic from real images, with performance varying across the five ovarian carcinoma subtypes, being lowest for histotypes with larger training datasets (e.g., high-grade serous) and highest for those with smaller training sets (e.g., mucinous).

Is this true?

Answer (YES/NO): NO